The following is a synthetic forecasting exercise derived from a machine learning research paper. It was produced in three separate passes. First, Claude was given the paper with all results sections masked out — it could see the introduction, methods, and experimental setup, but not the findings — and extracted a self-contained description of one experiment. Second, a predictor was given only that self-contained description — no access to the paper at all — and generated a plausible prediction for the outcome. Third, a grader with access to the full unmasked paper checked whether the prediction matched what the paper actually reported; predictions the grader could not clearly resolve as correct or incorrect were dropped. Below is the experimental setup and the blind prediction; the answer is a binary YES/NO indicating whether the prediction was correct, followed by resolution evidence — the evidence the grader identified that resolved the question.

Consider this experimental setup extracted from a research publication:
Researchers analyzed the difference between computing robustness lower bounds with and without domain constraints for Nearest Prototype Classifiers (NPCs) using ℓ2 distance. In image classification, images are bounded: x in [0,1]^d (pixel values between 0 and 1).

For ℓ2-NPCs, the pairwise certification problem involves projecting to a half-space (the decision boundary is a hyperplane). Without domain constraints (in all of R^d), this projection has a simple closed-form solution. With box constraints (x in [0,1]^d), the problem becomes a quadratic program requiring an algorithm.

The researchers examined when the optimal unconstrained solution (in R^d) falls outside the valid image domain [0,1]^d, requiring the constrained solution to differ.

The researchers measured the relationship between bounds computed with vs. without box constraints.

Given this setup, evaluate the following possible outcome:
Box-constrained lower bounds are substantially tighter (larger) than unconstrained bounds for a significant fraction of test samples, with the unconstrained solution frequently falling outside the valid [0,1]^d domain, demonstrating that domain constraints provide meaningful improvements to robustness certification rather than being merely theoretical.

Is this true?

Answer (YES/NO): NO